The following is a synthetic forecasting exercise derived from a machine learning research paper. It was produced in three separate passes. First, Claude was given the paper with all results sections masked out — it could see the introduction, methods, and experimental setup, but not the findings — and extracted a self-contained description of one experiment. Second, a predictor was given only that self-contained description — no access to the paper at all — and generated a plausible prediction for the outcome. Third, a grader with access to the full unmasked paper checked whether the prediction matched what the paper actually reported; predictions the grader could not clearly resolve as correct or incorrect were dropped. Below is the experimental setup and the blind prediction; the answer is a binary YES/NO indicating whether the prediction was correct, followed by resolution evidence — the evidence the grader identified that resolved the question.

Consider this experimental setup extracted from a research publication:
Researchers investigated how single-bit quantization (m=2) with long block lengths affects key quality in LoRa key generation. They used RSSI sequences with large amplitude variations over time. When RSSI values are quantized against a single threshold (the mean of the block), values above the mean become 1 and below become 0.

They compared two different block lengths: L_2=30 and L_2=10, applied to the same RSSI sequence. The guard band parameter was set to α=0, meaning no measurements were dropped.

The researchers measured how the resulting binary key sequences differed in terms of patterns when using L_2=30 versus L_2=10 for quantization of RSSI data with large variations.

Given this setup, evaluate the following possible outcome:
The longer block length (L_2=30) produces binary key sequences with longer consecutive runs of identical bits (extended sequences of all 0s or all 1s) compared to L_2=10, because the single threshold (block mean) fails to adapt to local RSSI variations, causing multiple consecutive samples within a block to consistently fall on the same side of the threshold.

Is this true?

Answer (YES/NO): YES